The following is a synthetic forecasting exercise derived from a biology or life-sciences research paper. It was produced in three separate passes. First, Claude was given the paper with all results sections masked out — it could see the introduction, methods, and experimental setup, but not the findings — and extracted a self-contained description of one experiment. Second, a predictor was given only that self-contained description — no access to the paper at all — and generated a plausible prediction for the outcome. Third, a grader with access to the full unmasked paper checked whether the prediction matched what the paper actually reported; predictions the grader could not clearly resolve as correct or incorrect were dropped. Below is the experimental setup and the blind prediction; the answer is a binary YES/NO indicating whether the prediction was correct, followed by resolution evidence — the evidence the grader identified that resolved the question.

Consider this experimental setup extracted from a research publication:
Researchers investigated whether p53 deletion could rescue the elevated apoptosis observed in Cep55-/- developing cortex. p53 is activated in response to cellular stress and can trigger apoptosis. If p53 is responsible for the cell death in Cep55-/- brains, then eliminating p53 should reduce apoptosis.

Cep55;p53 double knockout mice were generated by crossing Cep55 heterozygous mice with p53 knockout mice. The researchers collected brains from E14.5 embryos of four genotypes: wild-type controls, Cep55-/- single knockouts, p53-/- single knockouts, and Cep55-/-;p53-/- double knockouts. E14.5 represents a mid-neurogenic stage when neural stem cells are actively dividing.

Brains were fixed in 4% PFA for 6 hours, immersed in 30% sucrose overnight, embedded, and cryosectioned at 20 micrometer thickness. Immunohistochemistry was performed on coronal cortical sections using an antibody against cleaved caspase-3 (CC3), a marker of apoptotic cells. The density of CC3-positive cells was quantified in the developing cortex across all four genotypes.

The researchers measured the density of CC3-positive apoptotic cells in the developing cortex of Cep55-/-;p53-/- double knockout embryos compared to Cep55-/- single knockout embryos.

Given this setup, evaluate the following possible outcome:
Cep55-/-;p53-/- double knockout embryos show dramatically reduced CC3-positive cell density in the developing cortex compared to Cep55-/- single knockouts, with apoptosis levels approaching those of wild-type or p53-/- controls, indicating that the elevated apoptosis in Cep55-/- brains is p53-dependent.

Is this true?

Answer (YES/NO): YES